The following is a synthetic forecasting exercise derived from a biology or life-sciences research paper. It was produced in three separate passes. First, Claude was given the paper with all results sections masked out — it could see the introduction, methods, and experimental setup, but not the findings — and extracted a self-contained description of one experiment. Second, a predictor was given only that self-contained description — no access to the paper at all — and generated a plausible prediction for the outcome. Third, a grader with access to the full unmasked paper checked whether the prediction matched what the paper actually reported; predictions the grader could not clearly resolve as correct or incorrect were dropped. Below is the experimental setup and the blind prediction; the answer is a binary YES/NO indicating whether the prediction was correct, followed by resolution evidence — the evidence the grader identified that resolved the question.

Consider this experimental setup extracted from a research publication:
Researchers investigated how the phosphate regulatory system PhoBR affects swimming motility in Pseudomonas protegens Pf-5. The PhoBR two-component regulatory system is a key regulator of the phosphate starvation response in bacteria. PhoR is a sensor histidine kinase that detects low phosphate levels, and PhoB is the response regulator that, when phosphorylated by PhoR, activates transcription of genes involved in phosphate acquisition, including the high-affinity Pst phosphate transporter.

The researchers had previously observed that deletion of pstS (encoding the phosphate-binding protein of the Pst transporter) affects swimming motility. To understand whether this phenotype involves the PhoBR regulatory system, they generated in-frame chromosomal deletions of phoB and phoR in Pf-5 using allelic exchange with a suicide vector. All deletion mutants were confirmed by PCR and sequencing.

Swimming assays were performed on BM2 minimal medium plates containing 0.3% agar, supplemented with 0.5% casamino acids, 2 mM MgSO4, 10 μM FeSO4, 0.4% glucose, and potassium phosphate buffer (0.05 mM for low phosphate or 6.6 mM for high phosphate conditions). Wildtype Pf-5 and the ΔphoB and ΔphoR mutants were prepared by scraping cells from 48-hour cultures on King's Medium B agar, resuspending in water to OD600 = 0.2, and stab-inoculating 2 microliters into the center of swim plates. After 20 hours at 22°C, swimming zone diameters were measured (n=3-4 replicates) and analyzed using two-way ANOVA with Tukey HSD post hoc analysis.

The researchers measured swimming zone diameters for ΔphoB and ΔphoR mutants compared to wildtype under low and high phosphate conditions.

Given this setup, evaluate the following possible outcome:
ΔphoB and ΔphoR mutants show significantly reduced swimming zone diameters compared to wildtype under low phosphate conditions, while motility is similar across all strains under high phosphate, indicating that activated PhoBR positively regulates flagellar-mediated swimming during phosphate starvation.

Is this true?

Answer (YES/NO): NO